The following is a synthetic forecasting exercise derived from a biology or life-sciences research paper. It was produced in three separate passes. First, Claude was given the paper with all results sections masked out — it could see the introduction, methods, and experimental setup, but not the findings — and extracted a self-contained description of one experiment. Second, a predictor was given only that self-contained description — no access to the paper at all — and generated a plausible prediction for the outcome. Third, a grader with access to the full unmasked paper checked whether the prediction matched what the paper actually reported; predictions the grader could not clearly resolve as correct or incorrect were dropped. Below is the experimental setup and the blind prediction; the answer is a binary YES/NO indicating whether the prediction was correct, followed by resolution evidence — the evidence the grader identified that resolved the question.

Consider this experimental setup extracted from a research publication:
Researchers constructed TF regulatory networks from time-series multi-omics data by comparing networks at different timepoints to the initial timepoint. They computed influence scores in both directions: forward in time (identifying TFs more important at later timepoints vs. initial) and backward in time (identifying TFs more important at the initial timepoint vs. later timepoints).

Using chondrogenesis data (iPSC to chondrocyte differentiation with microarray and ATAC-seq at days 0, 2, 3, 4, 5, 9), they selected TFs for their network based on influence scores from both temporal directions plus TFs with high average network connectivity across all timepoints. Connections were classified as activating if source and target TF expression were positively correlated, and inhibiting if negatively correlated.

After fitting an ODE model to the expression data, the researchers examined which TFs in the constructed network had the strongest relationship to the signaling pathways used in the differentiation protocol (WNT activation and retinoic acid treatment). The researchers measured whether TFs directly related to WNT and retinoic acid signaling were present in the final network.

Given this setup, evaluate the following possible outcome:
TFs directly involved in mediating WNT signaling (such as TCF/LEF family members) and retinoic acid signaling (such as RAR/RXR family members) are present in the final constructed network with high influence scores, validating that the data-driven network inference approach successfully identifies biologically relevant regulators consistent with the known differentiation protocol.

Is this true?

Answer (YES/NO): YES